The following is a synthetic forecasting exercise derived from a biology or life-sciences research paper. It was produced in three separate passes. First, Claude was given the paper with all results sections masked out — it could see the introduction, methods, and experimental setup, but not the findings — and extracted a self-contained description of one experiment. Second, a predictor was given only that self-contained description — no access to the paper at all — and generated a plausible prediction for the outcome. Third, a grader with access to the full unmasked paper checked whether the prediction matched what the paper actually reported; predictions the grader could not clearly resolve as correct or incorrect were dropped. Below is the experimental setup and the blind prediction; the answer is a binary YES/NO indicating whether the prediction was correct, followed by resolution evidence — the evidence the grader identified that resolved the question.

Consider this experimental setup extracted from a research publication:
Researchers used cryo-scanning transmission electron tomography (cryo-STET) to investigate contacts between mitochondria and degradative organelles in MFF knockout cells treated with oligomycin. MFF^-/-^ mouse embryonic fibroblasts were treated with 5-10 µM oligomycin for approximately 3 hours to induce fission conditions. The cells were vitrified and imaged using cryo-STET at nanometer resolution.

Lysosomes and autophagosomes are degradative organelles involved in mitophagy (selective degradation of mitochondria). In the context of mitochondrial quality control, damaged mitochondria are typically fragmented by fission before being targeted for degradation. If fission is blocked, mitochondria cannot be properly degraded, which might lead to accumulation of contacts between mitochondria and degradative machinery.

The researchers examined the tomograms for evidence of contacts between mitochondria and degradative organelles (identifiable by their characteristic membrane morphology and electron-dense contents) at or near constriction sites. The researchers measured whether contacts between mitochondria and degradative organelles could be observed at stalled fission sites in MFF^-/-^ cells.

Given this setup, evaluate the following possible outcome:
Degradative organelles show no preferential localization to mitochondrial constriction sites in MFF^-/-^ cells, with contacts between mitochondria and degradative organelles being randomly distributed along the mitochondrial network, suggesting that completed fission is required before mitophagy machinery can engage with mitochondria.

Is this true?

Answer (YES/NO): NO